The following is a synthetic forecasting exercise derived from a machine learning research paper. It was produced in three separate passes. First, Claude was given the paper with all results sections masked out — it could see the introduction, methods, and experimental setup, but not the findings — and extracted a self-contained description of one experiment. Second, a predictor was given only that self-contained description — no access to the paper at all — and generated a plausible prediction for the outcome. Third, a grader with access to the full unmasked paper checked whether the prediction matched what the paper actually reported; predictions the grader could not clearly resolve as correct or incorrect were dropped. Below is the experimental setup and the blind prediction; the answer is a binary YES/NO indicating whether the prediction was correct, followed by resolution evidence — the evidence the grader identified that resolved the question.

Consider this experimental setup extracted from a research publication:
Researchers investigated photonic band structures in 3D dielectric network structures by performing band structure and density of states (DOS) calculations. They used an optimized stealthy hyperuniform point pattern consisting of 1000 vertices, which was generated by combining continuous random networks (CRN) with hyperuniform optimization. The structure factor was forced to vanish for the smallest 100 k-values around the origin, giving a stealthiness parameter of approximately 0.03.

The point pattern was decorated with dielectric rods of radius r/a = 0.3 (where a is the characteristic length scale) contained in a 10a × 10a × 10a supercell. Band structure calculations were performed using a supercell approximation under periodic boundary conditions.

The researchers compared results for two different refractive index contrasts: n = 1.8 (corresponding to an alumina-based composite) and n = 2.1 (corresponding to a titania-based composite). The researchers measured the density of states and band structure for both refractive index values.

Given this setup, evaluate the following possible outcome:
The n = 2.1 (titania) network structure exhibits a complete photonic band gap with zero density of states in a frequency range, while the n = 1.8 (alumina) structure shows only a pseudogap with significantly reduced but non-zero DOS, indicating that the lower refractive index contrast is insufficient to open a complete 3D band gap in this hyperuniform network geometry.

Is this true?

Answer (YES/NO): YES